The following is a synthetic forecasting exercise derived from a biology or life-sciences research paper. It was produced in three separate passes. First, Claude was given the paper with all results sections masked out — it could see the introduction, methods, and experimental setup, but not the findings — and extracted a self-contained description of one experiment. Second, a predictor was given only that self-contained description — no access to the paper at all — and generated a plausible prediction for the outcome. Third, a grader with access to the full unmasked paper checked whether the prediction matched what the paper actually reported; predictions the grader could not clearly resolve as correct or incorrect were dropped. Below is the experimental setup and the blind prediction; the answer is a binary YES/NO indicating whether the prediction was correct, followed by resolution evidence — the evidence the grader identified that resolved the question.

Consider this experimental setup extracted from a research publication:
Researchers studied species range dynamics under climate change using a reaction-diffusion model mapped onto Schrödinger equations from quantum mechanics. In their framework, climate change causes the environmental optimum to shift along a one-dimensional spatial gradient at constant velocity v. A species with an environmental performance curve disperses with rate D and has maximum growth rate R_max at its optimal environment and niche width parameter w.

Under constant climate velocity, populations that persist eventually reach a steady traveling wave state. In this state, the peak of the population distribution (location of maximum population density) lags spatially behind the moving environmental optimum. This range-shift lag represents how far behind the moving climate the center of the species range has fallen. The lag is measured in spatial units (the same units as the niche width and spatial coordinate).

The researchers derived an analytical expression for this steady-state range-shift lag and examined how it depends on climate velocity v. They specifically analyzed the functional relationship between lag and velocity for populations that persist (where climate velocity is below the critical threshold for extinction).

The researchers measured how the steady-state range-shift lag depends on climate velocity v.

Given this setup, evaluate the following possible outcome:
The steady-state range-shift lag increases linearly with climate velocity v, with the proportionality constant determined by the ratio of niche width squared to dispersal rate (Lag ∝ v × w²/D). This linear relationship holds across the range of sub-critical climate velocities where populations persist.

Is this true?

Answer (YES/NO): NO